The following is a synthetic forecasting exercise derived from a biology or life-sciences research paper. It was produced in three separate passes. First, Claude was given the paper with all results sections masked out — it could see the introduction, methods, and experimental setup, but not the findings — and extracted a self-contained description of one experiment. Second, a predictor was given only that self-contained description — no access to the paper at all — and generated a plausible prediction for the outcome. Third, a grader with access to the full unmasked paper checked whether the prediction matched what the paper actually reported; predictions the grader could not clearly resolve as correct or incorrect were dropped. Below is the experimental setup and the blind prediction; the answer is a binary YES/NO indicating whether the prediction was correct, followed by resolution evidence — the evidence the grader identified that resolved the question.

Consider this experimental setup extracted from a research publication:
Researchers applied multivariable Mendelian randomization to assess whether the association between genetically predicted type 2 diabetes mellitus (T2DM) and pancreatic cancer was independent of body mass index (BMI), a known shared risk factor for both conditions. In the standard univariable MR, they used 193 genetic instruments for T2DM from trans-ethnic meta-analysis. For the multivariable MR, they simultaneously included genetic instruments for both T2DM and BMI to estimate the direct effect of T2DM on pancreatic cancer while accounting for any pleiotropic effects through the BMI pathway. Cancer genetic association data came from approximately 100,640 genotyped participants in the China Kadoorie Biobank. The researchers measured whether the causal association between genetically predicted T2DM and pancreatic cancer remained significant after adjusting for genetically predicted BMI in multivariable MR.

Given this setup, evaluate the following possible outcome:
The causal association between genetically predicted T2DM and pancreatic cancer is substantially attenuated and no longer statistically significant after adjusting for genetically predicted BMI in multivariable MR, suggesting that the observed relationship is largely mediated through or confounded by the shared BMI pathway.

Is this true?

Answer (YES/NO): NO